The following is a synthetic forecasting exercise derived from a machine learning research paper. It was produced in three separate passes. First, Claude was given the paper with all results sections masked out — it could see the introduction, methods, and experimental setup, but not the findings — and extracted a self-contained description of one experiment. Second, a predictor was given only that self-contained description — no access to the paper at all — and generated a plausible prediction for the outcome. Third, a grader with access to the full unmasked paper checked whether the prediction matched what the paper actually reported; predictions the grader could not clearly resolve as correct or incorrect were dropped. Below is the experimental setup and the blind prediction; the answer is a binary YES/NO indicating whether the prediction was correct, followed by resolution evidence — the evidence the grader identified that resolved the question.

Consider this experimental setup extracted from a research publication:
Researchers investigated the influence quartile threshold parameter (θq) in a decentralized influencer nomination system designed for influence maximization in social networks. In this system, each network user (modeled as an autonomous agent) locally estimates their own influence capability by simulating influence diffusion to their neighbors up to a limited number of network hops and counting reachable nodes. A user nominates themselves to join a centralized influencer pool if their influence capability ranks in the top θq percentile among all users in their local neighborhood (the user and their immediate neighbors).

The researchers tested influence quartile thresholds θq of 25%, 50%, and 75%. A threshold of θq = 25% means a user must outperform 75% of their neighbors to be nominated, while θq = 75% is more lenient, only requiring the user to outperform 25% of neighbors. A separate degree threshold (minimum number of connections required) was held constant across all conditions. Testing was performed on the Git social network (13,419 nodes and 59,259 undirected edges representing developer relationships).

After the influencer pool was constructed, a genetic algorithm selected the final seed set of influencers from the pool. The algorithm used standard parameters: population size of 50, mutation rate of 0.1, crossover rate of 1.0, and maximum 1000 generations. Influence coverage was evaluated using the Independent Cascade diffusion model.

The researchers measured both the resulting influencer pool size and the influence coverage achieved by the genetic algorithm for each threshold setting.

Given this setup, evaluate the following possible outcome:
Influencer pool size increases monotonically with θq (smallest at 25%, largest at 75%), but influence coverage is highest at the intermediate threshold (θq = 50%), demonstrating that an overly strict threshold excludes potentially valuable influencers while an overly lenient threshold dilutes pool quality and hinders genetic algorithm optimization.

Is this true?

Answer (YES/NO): NO